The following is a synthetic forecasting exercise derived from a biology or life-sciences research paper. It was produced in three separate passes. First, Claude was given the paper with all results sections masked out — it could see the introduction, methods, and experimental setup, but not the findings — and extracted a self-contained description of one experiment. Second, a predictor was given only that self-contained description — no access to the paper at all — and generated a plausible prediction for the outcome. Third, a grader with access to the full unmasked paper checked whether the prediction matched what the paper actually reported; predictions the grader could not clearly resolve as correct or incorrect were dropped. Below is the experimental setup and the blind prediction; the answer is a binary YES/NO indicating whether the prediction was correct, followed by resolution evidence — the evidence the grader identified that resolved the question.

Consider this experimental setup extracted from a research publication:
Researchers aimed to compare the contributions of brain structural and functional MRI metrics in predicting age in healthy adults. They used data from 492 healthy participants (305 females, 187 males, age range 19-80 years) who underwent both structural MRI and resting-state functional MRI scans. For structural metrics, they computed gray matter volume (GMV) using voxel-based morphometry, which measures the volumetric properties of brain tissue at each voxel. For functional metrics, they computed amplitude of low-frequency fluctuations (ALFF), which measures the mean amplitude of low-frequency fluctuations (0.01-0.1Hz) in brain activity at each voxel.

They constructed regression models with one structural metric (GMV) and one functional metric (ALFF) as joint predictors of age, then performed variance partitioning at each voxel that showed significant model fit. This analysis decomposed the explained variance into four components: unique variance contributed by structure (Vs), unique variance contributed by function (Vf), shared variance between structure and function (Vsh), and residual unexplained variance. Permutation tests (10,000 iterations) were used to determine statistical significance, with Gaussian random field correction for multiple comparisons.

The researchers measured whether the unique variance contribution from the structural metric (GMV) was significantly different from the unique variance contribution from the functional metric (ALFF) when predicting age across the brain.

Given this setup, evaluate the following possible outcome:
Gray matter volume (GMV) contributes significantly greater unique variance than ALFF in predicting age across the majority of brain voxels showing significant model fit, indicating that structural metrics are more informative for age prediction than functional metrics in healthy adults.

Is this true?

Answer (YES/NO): YES